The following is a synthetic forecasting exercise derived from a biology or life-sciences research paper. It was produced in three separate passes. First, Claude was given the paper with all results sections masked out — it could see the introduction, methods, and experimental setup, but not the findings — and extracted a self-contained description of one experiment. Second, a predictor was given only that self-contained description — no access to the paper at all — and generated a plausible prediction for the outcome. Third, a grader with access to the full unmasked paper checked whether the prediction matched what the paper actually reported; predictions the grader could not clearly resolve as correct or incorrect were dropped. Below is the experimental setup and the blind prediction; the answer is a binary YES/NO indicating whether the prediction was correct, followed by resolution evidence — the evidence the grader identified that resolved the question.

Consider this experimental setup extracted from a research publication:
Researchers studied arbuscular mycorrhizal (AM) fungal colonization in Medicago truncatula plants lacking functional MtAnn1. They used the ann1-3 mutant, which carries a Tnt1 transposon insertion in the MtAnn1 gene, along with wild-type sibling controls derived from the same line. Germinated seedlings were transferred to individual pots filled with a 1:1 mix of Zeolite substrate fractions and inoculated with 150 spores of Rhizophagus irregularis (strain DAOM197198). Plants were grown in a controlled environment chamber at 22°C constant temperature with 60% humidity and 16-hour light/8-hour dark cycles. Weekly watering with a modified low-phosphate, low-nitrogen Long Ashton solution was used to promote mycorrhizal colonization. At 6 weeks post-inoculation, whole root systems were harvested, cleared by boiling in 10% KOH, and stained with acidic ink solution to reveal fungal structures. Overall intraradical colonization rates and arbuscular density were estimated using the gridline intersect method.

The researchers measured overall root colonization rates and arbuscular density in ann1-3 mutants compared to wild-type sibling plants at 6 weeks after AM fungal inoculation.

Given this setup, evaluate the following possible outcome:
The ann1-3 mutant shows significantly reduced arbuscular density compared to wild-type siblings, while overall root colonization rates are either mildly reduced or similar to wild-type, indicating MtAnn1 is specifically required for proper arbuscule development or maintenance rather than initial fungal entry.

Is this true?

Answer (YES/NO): NO